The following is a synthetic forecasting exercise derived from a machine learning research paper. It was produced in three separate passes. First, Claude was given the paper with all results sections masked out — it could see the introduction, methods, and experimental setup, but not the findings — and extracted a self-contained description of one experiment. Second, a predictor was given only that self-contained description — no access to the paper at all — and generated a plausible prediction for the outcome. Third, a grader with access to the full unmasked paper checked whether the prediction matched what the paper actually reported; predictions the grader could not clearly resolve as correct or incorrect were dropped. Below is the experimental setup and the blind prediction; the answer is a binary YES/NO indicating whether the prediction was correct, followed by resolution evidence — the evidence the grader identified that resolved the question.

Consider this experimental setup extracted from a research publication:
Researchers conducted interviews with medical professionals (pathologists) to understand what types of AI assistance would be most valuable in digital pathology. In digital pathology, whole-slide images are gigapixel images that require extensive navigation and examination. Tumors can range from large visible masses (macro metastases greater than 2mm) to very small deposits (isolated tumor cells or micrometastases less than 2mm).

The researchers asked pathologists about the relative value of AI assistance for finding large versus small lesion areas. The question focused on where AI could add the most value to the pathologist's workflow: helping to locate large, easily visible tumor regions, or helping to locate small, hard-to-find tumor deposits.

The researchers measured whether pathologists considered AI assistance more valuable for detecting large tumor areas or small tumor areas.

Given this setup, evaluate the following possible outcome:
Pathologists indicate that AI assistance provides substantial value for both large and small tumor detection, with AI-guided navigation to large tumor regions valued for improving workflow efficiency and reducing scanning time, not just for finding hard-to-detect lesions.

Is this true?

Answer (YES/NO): NO